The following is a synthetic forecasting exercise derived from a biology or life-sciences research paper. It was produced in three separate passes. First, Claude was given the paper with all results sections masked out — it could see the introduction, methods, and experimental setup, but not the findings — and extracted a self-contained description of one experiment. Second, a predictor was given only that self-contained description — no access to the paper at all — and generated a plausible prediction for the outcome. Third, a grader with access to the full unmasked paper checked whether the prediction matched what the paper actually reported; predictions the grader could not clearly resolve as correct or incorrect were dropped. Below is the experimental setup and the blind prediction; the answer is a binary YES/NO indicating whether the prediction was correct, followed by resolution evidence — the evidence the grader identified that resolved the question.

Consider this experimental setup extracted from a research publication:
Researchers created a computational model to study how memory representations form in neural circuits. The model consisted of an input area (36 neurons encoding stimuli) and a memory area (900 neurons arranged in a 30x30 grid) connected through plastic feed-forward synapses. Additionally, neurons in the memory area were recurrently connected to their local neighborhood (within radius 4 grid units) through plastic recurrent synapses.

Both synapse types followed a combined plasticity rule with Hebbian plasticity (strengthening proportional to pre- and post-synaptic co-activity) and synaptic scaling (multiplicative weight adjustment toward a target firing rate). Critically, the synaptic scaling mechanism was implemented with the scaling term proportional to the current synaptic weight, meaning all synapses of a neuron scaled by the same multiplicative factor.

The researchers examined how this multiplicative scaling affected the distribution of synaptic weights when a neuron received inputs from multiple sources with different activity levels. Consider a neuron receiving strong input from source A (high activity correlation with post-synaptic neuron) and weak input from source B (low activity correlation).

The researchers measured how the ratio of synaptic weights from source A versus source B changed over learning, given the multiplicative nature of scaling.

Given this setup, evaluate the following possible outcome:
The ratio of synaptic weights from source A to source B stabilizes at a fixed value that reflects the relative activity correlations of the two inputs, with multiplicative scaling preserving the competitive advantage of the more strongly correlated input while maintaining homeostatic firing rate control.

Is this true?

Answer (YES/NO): YES